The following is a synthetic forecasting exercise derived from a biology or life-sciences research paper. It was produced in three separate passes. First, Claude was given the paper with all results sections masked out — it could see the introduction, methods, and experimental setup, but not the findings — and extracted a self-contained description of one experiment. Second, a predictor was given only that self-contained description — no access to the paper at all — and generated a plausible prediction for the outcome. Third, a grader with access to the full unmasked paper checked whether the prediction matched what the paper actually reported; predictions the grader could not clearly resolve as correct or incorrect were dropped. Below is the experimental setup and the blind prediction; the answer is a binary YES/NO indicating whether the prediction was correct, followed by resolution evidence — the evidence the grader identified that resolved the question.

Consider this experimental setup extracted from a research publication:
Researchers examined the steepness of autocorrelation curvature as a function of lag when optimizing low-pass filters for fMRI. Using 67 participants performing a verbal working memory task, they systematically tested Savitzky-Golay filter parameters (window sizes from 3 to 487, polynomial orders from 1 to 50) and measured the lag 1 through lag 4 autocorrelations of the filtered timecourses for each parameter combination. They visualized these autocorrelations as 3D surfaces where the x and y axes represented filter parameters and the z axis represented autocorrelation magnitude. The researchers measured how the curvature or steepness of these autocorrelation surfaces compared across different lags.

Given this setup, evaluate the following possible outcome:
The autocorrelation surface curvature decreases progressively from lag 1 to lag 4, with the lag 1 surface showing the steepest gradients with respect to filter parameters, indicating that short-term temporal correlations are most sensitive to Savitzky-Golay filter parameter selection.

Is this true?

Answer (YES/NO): YES